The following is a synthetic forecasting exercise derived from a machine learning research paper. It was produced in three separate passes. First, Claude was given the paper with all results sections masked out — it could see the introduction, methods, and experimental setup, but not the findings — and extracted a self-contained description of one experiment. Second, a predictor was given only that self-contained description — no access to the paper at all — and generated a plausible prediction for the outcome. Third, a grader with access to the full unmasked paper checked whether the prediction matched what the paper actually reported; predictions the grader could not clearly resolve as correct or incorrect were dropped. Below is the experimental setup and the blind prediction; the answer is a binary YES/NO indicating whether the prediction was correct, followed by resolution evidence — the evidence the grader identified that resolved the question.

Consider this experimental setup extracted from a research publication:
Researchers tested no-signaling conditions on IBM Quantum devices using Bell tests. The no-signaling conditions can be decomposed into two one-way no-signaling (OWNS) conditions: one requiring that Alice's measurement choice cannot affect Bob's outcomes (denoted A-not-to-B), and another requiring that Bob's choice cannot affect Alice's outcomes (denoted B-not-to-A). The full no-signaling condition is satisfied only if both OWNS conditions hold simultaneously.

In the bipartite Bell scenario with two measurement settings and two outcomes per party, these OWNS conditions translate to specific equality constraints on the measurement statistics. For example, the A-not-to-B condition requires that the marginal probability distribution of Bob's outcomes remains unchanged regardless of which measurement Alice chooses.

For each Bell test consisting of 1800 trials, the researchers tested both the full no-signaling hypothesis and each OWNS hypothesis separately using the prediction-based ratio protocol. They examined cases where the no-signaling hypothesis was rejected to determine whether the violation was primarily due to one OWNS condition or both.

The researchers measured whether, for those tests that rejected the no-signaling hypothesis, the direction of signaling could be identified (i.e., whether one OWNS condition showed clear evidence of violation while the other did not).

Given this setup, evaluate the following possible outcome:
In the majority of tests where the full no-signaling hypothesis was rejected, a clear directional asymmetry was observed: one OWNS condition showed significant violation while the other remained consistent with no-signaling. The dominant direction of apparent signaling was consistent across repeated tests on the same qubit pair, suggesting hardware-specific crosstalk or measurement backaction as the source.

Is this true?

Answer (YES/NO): NO